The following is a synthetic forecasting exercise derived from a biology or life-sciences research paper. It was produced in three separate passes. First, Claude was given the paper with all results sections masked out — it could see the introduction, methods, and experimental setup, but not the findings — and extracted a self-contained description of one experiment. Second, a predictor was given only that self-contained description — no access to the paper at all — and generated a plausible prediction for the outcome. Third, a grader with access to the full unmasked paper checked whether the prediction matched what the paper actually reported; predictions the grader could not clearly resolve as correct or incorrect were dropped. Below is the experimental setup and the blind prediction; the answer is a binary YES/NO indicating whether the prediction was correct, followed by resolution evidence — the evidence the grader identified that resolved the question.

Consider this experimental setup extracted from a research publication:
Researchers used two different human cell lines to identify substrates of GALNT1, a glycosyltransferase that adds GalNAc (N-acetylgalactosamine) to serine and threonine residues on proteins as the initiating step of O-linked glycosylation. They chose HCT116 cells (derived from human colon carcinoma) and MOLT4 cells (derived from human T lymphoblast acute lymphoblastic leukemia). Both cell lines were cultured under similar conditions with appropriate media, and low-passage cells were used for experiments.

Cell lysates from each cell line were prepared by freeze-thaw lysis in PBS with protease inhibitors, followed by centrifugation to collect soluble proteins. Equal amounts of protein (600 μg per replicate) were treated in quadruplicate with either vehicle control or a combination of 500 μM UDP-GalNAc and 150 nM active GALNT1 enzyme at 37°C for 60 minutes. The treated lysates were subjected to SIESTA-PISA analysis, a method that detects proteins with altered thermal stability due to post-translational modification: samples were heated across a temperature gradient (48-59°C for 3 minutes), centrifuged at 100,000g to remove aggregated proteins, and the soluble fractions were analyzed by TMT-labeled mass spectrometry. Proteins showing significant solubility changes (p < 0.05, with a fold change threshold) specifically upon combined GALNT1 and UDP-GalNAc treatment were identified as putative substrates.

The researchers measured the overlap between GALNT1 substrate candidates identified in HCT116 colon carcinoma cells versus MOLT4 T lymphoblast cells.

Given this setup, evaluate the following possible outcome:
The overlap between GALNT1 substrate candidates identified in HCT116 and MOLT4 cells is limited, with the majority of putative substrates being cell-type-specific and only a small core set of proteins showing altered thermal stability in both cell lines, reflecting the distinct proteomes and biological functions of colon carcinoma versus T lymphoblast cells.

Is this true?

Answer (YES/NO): YES